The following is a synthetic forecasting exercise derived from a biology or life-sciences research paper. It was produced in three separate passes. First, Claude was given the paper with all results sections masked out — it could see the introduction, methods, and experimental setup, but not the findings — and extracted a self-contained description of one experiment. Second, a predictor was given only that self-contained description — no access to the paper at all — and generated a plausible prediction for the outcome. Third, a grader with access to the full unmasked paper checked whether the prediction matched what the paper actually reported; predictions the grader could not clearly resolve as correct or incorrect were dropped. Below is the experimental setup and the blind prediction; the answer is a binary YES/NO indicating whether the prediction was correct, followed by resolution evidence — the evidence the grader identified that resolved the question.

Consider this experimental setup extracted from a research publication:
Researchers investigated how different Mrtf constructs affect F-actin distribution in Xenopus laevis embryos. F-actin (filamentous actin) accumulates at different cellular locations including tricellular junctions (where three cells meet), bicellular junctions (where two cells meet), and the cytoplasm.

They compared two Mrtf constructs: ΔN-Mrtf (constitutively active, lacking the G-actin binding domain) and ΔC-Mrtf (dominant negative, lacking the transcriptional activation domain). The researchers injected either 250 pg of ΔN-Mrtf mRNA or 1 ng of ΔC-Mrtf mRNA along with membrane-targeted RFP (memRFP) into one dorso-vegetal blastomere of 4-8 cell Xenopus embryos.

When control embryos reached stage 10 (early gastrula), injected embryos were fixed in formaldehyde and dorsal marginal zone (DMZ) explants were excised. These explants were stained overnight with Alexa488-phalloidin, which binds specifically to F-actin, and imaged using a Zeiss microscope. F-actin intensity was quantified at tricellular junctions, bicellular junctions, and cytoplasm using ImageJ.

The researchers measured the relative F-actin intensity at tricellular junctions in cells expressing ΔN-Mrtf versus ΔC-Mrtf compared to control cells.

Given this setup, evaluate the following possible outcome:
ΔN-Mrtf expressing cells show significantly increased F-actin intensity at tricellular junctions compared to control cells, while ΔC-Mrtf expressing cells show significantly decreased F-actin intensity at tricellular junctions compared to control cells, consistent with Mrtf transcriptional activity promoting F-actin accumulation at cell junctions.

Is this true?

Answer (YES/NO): NO